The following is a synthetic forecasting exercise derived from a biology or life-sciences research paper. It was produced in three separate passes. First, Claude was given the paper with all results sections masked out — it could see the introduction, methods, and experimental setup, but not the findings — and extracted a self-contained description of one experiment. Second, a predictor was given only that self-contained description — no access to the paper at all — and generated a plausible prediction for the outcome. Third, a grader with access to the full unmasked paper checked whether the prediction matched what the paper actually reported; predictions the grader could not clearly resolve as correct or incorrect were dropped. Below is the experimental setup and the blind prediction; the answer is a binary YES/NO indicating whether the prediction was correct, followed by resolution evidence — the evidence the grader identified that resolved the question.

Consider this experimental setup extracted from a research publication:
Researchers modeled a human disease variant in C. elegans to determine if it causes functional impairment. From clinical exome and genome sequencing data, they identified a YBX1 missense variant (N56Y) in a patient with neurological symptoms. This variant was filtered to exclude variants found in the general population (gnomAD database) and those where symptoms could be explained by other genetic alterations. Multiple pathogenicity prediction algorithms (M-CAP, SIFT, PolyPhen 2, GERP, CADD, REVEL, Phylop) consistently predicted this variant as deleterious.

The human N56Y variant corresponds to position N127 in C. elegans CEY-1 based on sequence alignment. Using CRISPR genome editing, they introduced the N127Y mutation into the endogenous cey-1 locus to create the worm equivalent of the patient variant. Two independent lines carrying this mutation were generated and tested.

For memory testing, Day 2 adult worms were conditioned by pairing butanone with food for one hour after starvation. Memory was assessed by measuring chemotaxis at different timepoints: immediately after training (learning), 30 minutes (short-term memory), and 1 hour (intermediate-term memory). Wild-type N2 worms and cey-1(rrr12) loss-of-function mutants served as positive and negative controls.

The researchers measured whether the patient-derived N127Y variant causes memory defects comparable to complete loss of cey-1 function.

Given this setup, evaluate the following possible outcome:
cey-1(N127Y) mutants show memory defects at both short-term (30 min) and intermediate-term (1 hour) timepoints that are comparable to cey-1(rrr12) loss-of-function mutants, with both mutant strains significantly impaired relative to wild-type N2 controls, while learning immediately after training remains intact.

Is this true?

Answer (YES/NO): NO